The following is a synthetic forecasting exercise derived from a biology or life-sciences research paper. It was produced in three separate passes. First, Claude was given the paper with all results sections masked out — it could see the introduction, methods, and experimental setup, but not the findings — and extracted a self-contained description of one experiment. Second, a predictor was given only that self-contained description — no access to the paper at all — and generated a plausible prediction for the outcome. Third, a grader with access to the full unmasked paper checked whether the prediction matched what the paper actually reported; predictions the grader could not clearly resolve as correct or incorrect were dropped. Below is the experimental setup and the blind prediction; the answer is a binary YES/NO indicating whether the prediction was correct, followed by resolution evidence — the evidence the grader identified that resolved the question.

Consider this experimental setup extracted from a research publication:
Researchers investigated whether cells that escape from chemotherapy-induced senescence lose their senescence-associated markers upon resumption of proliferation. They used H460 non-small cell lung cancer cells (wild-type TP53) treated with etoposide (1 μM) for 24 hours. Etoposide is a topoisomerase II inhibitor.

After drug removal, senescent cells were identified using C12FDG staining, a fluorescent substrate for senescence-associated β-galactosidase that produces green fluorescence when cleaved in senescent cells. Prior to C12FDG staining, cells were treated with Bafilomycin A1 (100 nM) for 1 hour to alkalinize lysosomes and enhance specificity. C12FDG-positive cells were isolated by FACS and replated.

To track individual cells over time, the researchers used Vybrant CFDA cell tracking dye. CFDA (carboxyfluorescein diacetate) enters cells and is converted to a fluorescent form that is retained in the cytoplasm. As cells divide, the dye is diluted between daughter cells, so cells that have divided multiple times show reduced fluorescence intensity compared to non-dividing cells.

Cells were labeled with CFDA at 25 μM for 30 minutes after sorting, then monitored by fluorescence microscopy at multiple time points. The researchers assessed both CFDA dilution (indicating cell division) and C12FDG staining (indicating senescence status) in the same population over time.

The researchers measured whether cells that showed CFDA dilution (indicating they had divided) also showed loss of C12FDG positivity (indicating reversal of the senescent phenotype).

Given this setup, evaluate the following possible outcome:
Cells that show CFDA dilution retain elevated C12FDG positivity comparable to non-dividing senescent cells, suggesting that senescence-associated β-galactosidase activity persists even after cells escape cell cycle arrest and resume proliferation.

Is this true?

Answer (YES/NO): NO